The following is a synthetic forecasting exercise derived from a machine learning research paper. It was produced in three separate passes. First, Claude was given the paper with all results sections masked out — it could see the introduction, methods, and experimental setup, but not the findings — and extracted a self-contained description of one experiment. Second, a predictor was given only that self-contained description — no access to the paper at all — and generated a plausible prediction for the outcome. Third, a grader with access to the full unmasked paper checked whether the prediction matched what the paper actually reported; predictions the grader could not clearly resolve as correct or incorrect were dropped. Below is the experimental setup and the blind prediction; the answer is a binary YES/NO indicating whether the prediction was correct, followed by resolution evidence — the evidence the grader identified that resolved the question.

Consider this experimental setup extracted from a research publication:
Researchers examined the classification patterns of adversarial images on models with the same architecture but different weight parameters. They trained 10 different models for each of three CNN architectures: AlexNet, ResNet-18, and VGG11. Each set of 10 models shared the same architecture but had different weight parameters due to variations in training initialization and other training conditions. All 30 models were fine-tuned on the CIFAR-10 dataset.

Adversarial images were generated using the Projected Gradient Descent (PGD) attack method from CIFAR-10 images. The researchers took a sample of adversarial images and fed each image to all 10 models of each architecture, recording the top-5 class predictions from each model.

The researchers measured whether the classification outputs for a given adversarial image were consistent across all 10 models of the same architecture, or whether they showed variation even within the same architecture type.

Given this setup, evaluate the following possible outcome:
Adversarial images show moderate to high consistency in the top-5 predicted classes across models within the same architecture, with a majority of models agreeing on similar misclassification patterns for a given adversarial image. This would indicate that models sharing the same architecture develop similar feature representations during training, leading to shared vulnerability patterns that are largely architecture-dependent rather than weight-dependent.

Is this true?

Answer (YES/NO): NO